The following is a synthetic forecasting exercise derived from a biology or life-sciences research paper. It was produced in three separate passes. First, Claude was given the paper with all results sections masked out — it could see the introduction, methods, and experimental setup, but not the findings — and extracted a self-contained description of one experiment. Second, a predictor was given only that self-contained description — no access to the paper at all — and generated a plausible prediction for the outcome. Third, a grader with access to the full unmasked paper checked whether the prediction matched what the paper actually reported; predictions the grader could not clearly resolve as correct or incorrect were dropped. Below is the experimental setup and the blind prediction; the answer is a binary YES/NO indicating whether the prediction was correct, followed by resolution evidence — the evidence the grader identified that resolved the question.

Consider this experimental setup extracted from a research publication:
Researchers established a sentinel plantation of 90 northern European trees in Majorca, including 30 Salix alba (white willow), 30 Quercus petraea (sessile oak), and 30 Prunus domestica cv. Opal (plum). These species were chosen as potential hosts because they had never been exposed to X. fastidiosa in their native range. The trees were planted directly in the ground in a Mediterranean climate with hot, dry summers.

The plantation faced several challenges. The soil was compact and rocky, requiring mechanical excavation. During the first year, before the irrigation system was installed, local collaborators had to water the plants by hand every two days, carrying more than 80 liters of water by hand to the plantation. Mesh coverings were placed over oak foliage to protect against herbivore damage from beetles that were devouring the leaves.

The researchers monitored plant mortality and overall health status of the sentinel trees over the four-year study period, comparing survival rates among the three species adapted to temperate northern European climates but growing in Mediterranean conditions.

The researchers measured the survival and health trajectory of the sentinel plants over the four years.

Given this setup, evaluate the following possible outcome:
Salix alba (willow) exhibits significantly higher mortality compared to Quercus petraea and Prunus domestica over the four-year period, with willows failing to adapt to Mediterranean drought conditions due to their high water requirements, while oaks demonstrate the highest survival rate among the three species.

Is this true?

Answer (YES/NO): NO